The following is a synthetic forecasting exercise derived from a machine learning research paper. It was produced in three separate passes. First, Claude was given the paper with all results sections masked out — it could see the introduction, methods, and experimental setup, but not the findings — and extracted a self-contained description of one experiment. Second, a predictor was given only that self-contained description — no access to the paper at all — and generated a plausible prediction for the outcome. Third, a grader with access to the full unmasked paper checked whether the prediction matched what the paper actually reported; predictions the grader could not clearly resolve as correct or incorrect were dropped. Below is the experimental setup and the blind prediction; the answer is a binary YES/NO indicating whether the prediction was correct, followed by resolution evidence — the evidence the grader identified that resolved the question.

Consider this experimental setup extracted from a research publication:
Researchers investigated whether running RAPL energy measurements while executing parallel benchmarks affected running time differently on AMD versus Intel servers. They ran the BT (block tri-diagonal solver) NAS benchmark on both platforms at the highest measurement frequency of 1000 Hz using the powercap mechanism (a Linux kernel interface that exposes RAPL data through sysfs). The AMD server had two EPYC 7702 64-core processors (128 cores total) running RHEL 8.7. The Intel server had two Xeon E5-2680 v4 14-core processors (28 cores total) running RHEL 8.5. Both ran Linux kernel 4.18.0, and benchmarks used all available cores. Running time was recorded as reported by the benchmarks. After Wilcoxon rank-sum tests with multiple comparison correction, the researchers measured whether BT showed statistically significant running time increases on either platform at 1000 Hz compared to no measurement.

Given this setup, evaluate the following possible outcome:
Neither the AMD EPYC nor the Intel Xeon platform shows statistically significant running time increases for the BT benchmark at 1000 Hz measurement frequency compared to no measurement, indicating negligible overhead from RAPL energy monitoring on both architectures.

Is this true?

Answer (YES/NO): YES